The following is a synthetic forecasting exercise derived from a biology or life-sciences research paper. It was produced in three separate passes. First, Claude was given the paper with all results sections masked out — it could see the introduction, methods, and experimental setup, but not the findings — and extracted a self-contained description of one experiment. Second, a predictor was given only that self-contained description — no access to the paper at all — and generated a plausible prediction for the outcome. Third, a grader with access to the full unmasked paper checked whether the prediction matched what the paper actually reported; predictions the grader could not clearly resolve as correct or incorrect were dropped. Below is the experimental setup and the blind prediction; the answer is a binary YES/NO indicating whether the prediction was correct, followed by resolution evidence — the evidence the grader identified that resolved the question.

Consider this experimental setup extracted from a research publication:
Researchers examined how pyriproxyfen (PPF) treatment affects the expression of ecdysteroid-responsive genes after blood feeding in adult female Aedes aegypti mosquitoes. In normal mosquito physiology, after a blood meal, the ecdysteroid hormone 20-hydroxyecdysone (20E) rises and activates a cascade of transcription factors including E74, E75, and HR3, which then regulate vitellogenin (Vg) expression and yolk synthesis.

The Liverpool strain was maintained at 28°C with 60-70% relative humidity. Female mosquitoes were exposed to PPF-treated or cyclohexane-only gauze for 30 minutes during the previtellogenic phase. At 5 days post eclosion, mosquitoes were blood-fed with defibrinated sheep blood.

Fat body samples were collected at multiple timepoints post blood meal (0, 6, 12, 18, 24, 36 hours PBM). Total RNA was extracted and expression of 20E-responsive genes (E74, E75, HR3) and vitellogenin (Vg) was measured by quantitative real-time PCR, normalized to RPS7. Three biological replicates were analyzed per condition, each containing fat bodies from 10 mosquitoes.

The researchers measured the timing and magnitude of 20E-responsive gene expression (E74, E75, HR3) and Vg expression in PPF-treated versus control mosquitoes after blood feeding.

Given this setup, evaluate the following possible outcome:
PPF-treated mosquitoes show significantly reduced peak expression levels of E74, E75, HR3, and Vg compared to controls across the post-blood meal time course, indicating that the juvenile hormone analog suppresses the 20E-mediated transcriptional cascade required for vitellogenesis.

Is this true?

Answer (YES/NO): YES